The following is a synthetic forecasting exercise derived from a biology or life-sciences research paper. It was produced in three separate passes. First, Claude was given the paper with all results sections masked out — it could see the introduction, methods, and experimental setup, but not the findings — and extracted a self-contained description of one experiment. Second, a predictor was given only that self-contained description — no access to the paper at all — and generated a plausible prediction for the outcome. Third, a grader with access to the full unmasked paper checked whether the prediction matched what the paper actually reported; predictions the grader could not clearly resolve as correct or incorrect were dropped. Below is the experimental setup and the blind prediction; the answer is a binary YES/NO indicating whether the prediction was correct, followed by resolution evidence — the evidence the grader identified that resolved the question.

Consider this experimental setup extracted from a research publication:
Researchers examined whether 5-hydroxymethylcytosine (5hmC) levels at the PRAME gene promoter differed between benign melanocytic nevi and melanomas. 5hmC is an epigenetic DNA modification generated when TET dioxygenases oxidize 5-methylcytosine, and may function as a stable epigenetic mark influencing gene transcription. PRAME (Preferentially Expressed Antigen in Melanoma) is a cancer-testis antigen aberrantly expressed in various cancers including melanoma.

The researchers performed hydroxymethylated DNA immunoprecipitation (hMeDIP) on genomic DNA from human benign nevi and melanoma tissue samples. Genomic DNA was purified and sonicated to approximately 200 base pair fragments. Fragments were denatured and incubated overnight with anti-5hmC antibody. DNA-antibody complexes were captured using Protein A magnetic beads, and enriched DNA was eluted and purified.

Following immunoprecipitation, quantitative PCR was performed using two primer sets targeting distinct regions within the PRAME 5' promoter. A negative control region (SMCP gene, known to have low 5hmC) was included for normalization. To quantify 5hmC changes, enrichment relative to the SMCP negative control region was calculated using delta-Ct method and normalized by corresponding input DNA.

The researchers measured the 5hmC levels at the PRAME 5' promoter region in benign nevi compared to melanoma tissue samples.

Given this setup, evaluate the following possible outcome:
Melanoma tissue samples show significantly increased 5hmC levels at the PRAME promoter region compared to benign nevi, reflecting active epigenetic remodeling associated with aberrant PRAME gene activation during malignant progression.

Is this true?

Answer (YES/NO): NO